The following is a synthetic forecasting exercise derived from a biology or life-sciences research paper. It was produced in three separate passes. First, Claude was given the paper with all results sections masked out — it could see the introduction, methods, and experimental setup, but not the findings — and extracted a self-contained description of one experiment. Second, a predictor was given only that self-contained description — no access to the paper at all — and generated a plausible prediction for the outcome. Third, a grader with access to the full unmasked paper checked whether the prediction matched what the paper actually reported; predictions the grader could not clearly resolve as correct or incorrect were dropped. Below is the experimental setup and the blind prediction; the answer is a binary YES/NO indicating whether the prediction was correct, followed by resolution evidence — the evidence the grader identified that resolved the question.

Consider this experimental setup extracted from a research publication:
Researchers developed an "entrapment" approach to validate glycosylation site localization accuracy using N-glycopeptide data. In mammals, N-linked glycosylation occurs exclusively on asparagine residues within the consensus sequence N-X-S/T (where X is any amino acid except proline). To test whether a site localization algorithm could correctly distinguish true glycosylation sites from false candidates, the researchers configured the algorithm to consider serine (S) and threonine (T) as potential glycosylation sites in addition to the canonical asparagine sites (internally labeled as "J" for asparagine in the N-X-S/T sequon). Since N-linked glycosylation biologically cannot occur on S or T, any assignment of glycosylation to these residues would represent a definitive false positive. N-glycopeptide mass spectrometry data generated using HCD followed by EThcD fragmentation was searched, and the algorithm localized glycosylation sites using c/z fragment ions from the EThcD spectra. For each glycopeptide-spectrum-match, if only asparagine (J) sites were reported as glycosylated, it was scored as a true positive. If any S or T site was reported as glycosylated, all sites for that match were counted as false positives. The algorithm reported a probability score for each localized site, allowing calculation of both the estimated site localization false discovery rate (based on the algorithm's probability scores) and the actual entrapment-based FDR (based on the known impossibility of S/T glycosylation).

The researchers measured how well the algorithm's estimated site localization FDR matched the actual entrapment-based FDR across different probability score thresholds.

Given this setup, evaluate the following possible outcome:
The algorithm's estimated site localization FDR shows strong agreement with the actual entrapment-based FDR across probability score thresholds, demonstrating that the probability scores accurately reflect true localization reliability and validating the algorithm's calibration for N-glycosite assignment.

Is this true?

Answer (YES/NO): NO